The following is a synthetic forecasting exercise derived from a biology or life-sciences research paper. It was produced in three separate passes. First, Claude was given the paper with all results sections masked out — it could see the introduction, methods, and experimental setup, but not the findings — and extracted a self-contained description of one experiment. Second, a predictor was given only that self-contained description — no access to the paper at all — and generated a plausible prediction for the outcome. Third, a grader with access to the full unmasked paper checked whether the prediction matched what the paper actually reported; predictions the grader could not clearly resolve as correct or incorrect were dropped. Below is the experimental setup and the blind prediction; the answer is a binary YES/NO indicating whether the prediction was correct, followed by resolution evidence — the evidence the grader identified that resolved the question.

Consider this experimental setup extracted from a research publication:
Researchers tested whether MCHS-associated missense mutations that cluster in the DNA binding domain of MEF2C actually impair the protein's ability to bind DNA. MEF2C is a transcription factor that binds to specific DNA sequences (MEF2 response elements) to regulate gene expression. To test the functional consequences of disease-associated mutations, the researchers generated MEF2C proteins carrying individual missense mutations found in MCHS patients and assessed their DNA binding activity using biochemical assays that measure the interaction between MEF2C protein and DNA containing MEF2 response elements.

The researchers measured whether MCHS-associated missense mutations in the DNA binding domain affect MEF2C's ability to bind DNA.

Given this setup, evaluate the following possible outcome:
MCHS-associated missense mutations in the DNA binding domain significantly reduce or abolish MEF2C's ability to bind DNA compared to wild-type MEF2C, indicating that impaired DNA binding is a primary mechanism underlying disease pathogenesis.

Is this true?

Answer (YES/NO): YES